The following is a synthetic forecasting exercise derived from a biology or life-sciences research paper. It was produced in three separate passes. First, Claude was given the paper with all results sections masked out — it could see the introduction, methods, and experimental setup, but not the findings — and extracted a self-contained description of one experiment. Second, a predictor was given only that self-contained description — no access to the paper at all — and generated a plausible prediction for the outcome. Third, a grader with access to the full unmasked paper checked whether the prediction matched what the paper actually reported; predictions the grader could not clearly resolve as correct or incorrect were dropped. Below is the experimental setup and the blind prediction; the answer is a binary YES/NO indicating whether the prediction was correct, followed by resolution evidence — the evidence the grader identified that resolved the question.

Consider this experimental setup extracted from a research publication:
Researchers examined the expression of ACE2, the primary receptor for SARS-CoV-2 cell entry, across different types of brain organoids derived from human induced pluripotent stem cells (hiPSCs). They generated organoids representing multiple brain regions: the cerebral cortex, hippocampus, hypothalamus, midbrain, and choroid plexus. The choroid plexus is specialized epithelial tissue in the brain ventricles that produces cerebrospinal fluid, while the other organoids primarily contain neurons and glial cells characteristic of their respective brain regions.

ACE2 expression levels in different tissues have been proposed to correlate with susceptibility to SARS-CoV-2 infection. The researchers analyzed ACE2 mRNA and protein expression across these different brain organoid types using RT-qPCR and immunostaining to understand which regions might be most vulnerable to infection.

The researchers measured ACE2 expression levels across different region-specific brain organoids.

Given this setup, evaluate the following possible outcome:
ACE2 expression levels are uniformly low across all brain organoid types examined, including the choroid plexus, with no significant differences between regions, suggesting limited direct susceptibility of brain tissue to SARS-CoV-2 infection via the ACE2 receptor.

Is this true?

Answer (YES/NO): NO